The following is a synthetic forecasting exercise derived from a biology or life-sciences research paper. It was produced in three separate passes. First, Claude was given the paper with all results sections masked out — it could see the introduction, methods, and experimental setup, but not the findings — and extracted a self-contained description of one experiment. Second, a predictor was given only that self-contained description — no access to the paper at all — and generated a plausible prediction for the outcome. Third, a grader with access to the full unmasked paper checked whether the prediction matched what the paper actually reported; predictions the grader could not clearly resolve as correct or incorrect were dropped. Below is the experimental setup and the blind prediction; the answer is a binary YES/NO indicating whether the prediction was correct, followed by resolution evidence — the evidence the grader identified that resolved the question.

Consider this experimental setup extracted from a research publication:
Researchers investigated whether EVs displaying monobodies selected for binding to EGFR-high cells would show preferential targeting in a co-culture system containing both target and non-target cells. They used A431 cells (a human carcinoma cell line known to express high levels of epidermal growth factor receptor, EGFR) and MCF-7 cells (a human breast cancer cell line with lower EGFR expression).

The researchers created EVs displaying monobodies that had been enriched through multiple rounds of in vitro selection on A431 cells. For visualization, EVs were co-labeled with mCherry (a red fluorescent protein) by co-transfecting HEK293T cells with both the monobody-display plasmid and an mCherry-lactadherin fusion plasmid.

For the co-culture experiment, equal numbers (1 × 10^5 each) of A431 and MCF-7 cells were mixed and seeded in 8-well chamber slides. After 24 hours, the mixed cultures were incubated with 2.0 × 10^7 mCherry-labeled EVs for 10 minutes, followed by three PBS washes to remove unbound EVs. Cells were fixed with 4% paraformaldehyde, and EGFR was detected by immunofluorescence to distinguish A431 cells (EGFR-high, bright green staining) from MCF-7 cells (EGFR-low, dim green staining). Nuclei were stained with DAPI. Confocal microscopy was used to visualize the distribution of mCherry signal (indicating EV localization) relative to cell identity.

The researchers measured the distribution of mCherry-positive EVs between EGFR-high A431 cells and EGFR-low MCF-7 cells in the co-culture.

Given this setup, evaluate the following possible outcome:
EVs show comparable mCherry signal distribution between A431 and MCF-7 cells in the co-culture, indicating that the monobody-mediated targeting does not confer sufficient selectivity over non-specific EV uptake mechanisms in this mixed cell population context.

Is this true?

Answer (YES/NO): NO